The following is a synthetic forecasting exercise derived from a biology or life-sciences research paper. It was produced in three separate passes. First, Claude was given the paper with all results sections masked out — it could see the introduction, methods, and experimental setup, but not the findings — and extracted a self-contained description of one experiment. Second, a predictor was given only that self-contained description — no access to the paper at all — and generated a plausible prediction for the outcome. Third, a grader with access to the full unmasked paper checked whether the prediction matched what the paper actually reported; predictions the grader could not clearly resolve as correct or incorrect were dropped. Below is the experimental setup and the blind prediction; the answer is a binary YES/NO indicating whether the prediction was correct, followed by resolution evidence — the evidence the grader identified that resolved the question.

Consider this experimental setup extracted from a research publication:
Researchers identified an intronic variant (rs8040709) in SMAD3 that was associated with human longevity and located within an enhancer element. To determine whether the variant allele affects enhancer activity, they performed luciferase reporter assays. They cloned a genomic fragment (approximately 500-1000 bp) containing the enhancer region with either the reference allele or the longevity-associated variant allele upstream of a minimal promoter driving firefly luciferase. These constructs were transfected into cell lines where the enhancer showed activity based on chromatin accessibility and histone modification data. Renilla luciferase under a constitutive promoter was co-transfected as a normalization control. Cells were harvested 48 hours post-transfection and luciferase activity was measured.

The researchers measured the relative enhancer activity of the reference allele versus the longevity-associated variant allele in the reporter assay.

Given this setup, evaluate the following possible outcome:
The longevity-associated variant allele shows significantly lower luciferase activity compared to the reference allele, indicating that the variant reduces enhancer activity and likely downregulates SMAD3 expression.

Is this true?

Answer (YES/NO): YES